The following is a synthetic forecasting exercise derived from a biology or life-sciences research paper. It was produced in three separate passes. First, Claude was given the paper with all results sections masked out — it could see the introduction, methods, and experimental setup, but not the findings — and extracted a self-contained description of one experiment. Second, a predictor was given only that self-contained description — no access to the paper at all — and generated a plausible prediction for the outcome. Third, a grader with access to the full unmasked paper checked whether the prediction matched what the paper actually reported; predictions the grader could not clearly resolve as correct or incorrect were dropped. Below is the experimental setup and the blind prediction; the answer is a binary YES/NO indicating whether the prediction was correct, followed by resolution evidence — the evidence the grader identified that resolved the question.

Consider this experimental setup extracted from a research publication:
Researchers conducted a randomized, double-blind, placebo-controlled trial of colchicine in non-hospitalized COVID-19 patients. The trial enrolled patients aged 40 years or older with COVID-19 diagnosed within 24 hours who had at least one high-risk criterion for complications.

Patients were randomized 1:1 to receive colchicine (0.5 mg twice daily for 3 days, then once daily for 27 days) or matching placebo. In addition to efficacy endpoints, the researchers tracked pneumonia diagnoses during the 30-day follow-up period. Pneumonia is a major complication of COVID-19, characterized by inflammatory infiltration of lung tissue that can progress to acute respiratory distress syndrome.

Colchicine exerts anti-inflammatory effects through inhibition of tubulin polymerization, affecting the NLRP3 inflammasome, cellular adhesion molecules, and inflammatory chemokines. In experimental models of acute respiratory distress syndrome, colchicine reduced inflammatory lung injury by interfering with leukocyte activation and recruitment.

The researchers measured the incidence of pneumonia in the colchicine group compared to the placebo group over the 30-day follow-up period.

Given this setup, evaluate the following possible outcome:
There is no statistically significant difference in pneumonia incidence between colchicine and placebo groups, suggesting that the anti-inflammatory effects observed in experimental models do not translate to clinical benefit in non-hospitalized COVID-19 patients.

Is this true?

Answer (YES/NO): NO